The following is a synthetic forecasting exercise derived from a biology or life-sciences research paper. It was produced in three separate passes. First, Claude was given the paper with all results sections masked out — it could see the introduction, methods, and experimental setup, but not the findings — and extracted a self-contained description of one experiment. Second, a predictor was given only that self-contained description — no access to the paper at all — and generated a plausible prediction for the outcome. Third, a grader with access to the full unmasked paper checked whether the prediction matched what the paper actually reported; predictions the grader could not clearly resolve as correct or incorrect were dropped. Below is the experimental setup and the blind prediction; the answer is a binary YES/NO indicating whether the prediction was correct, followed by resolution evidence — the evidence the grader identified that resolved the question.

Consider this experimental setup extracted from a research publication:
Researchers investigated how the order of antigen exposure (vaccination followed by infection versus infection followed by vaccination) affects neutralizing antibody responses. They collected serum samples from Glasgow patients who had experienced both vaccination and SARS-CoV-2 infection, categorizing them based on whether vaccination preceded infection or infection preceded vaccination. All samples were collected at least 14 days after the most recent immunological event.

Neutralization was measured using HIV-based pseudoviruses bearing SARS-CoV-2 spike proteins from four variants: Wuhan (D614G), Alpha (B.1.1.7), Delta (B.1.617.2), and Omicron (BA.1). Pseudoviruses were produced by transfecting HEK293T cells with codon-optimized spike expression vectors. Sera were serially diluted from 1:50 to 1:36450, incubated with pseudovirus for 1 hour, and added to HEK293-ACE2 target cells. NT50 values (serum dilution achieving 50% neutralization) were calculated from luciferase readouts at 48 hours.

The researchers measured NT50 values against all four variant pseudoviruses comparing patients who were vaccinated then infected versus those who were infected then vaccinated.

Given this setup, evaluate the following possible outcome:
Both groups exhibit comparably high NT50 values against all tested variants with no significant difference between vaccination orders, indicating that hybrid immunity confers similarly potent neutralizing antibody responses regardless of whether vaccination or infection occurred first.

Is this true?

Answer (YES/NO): NO